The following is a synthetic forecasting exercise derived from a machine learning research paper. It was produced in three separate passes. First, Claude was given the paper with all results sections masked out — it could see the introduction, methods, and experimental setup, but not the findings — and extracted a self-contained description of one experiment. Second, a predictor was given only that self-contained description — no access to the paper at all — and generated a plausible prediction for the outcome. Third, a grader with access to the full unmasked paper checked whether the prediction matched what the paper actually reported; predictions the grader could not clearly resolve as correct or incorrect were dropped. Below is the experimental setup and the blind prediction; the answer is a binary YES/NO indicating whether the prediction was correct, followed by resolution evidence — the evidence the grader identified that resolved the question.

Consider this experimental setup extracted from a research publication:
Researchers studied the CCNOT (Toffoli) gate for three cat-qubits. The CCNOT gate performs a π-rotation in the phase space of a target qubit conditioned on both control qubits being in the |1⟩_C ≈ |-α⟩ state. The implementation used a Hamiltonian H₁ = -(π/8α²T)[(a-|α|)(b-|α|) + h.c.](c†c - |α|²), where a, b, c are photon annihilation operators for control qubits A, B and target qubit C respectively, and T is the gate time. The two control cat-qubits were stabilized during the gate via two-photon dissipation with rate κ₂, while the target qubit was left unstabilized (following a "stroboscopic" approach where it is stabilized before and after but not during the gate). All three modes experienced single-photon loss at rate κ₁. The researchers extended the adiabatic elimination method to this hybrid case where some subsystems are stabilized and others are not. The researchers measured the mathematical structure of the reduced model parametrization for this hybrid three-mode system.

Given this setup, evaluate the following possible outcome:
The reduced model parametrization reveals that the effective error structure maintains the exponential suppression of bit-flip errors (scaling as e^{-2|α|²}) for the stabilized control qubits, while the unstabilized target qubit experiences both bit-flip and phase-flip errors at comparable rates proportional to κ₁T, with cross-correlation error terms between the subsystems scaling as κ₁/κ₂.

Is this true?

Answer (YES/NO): NO